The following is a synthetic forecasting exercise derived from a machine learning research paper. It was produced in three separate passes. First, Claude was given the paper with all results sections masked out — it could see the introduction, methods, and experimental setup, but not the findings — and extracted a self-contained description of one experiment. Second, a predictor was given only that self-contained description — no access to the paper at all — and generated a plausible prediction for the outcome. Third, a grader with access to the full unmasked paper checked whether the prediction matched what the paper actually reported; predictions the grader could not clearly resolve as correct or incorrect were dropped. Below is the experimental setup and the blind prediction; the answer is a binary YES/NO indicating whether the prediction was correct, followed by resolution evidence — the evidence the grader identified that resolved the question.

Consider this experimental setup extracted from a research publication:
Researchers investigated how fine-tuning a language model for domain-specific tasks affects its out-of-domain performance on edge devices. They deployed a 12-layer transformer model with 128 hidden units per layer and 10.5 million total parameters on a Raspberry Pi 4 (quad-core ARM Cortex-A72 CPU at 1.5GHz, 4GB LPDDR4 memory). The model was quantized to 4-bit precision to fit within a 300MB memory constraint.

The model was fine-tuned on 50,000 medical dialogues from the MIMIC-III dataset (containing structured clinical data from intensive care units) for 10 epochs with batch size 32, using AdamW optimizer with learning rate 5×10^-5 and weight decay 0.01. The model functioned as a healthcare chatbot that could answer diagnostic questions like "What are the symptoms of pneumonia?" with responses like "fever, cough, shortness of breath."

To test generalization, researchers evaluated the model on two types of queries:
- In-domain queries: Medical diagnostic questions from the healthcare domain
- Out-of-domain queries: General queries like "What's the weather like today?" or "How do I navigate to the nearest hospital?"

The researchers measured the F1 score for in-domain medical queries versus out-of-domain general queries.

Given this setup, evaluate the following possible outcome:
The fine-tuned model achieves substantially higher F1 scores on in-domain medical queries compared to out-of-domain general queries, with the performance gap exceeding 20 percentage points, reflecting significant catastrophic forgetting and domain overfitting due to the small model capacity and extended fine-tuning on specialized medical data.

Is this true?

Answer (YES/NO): YES